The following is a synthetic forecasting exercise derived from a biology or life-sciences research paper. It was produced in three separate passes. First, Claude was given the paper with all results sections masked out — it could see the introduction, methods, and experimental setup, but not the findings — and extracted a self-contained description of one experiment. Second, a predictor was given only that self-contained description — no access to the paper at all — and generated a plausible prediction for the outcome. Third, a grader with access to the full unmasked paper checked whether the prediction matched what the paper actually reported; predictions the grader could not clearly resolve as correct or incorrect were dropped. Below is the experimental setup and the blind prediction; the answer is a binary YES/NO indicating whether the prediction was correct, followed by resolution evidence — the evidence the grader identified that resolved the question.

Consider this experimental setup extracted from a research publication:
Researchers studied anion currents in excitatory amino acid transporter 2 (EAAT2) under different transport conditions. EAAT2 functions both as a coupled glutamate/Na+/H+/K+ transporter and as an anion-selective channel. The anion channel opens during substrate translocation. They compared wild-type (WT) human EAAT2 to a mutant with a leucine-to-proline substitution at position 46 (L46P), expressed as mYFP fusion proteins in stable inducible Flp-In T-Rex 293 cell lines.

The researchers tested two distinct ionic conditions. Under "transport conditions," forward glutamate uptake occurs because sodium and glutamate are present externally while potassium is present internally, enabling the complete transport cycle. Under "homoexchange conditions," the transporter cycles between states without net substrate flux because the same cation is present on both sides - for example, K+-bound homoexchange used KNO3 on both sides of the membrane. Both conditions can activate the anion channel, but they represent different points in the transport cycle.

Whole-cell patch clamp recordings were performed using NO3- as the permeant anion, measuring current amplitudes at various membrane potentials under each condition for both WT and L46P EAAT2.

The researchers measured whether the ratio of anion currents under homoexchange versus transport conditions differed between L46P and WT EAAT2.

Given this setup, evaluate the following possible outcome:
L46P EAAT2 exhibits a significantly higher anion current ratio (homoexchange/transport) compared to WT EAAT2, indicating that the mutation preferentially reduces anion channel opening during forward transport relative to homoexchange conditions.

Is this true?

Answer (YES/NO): NO